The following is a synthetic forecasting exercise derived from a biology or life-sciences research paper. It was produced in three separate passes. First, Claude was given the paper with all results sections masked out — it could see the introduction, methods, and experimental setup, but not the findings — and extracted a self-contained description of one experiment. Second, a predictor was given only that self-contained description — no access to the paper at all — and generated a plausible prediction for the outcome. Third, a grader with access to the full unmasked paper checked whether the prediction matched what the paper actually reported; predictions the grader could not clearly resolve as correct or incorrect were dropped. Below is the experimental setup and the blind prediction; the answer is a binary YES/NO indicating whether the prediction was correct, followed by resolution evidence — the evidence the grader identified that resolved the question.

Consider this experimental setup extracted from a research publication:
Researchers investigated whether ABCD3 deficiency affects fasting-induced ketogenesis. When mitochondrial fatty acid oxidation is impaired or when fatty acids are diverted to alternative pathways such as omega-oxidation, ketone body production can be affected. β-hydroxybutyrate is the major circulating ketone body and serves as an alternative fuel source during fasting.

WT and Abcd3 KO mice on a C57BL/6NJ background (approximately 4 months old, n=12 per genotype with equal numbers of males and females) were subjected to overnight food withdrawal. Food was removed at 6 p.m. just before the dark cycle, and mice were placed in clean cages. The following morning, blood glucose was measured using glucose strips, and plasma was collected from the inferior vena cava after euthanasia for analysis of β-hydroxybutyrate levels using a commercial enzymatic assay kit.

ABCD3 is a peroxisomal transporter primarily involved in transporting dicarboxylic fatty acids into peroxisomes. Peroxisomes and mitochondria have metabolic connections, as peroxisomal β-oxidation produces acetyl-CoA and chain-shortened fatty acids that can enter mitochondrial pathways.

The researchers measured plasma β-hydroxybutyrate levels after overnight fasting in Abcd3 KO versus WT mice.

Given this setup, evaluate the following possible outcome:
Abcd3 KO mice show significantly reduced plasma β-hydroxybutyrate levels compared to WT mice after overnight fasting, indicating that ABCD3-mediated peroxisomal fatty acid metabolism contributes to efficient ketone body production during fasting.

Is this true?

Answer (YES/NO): YES